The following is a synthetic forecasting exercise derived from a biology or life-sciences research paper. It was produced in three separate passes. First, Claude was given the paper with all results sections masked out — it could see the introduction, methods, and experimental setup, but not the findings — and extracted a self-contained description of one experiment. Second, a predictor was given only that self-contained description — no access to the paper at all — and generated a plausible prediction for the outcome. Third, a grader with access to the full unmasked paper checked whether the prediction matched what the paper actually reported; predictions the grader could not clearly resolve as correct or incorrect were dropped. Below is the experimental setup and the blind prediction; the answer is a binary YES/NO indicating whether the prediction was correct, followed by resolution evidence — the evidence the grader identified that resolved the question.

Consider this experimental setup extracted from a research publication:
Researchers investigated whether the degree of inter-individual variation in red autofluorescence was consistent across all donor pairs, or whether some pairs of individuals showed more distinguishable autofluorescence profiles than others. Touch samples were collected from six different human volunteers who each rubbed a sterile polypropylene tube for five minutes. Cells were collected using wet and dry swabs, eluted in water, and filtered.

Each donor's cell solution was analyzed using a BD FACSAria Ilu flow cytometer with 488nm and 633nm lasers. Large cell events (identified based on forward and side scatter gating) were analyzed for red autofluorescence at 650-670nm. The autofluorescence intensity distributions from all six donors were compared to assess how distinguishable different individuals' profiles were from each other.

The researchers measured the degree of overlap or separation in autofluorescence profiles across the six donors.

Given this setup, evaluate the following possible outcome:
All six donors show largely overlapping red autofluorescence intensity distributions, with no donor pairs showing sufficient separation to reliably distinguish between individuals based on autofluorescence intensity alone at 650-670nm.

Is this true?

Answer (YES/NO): NO